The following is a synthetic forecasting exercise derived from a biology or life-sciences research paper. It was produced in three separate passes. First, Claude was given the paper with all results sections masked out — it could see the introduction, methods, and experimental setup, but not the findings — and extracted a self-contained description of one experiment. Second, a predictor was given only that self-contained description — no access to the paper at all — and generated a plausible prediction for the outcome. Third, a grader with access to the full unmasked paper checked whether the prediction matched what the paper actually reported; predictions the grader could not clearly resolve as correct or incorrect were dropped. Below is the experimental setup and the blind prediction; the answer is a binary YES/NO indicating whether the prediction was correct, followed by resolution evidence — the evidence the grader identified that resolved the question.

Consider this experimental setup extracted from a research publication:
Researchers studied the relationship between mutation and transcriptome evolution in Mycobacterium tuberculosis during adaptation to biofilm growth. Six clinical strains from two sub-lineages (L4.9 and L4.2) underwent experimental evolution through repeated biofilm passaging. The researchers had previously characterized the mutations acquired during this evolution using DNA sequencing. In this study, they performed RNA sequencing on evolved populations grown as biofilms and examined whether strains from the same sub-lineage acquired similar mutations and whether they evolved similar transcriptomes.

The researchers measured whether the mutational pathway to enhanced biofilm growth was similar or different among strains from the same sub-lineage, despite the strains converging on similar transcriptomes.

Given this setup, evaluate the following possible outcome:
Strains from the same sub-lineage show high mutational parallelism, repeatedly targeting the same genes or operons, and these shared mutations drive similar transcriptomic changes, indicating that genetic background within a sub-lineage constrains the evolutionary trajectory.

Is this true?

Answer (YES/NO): NO